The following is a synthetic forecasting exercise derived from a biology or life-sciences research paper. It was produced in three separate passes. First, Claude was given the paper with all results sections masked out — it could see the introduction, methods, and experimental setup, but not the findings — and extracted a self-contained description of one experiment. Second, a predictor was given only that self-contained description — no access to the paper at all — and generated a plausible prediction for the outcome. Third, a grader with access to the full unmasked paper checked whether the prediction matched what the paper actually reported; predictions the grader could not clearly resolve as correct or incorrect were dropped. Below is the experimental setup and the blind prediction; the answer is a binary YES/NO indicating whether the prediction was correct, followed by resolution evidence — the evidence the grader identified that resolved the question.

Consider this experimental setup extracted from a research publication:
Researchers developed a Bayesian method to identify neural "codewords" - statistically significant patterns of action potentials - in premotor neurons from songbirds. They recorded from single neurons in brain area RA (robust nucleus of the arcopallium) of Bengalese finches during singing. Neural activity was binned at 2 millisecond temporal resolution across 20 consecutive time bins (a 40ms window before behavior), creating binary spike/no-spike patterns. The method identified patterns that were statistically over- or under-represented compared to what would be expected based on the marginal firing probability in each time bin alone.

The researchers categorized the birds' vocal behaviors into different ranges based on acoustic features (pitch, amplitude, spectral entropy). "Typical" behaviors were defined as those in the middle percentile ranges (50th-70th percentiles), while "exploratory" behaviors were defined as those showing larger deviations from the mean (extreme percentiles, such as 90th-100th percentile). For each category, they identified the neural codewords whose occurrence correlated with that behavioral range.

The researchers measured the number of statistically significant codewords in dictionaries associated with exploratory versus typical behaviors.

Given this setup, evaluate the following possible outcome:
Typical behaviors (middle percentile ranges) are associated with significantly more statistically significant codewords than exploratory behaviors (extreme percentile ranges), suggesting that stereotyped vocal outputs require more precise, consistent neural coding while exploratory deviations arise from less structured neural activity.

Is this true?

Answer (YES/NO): NO